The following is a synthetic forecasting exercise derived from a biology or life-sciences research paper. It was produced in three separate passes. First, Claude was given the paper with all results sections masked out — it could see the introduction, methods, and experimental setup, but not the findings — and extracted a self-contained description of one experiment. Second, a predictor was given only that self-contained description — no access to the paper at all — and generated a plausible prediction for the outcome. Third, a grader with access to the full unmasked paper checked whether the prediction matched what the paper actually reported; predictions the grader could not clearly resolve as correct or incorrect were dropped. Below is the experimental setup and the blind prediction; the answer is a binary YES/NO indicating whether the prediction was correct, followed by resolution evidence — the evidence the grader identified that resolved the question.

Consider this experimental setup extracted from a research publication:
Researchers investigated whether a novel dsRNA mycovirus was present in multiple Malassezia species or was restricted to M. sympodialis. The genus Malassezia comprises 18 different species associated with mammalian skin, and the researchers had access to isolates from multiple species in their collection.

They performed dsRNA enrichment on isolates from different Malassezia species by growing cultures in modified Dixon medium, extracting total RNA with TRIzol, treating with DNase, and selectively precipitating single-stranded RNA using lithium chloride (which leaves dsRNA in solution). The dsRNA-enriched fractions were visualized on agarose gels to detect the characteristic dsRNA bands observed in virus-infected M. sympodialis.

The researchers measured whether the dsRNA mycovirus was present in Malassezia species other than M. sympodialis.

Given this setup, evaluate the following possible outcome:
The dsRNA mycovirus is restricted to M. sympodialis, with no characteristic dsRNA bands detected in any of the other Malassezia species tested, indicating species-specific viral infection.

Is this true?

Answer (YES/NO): NO